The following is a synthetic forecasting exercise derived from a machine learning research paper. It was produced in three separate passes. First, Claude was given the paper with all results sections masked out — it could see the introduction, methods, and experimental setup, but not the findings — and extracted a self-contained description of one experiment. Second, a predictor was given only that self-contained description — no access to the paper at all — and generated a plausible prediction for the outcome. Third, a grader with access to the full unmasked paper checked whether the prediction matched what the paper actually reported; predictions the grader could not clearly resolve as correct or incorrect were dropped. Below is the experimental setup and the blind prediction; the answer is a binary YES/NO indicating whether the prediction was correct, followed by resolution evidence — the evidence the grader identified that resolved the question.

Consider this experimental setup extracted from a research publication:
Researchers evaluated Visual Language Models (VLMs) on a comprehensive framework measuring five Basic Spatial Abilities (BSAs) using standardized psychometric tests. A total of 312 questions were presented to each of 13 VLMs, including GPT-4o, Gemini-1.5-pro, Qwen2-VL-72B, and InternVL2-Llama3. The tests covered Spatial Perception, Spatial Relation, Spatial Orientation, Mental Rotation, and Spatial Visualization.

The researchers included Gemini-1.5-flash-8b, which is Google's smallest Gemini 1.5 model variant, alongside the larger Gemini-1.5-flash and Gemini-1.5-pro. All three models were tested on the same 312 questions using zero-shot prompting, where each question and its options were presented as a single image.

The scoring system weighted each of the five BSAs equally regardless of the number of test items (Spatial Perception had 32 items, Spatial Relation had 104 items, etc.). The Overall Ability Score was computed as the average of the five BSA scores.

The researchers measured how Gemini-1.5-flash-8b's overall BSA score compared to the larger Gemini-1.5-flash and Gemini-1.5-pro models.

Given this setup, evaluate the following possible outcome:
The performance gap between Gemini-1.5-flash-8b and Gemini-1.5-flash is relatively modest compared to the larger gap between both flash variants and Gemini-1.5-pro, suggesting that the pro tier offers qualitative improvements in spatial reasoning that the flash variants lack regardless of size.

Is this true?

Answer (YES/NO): NO